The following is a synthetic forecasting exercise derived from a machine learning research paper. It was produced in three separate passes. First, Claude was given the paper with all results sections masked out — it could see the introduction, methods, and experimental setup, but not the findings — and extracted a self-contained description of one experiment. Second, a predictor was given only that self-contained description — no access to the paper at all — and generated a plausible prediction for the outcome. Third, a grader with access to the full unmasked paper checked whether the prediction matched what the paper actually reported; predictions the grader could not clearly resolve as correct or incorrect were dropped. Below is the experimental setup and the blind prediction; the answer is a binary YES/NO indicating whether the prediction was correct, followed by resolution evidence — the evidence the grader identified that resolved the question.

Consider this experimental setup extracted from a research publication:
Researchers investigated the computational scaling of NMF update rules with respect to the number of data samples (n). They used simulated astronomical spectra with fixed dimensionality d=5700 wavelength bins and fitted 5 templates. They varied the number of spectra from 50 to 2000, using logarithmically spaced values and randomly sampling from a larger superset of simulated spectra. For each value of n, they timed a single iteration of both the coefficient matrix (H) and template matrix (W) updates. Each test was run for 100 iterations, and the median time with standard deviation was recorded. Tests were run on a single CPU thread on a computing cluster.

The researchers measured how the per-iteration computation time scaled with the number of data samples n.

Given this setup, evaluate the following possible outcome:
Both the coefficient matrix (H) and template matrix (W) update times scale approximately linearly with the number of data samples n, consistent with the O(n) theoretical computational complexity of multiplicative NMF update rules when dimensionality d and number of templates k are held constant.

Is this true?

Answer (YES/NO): YES